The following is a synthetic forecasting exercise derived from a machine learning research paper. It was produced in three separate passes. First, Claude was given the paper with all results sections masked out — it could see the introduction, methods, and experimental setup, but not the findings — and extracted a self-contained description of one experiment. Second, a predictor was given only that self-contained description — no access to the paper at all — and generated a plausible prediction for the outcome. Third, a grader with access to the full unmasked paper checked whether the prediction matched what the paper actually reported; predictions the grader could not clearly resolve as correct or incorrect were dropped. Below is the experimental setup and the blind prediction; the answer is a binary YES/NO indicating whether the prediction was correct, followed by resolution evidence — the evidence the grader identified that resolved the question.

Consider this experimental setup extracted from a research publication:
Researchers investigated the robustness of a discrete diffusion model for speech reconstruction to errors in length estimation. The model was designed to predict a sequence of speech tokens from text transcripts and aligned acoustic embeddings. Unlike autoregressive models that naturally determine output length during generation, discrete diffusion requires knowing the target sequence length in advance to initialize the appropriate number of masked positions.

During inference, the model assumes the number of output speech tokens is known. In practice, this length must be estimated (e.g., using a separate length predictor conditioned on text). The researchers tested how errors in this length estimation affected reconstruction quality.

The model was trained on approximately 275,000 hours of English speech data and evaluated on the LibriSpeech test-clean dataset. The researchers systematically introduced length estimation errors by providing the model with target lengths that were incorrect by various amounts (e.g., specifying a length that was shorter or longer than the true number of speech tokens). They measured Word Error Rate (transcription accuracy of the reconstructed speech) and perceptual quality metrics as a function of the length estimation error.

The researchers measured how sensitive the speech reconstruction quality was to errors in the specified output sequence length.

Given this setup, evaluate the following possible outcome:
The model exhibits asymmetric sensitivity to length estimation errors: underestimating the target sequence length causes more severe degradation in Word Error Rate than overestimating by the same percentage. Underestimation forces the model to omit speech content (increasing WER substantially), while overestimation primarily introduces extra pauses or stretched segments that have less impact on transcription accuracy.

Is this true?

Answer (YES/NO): YES